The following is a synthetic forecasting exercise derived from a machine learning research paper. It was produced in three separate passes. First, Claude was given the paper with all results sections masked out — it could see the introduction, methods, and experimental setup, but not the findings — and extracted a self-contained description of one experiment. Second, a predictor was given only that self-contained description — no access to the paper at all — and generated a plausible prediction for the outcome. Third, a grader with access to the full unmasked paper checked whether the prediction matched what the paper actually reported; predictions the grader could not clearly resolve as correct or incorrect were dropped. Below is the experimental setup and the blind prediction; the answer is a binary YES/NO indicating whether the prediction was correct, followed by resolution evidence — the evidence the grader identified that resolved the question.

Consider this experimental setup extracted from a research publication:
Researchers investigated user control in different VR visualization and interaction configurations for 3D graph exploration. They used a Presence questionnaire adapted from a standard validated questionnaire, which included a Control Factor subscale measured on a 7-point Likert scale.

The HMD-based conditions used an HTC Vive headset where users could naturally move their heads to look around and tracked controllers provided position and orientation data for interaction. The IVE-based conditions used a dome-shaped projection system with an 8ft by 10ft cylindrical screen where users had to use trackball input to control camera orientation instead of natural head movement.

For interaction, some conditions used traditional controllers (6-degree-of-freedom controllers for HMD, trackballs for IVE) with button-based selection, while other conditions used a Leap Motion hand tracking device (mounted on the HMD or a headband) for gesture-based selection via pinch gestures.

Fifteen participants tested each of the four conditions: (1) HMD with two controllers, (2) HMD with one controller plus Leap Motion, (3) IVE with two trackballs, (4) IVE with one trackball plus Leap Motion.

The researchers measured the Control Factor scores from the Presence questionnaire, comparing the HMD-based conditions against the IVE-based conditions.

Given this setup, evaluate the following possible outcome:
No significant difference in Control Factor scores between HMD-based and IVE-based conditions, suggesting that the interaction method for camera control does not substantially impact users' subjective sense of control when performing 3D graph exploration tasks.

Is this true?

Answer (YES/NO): NO